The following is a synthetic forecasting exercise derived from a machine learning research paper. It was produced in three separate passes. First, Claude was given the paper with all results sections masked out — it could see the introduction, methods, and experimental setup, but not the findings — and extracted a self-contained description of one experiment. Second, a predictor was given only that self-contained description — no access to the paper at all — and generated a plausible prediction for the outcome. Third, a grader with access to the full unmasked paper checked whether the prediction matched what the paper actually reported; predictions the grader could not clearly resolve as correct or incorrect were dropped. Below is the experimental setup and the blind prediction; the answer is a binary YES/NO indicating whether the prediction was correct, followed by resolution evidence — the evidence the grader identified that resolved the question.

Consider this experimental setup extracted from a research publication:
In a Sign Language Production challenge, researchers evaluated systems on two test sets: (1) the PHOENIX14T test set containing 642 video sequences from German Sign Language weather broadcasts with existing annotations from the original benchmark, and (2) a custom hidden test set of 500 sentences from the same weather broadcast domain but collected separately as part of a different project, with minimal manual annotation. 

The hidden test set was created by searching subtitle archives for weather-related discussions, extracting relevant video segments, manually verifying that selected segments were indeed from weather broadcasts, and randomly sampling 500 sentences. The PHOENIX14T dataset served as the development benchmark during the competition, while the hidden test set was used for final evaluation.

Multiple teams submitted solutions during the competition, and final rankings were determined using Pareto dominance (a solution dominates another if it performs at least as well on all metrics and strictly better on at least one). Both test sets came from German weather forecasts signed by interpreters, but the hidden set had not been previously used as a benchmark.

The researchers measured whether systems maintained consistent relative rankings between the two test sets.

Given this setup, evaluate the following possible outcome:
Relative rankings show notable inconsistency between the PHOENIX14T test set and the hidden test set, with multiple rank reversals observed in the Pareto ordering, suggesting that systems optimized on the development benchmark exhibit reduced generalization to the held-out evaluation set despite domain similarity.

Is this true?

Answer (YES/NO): NO